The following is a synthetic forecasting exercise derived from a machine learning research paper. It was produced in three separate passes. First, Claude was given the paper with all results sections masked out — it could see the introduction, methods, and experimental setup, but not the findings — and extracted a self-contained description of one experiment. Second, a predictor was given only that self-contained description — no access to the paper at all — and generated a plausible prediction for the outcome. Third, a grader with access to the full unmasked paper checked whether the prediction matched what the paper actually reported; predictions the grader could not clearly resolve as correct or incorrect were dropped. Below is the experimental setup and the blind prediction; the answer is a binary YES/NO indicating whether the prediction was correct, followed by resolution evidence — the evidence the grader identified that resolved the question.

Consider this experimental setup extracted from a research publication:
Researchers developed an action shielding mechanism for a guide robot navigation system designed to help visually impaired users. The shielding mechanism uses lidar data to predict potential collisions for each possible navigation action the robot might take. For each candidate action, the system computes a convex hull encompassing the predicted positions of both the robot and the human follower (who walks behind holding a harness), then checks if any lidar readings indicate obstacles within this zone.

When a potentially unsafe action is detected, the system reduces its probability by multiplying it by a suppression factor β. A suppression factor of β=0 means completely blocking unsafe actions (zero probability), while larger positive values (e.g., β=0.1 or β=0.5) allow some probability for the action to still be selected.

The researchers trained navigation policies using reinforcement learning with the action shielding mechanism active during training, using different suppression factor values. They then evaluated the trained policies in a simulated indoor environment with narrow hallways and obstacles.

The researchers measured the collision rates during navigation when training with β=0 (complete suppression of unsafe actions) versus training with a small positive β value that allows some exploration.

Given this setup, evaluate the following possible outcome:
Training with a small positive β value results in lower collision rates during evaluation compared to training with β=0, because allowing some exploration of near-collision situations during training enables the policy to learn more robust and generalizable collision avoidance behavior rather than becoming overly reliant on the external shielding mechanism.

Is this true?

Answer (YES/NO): YES